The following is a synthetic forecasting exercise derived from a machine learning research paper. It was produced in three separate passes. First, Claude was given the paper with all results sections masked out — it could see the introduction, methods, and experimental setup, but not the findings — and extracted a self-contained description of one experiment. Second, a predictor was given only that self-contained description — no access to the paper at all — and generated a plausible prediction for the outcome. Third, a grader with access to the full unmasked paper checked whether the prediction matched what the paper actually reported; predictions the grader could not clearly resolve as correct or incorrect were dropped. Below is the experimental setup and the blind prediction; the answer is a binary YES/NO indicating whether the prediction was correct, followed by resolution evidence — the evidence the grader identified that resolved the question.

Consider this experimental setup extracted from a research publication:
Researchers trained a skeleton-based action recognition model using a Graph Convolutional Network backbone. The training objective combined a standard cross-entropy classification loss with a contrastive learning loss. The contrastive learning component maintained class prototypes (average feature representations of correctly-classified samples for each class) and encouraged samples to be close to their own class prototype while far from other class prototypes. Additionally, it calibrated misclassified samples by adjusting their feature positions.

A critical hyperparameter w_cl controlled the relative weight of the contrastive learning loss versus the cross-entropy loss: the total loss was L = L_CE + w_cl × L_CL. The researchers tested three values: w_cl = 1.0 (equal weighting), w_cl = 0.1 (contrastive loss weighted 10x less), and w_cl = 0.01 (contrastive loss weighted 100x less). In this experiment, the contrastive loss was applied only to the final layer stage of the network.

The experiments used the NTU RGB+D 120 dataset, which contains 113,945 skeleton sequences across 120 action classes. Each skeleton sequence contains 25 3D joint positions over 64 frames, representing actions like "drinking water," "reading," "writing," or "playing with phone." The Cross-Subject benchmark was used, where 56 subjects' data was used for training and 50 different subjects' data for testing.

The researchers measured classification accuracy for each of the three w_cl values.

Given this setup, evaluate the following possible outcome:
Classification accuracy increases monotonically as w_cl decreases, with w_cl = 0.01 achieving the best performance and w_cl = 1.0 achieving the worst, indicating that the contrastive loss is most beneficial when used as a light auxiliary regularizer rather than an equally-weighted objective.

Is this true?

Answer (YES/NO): NO